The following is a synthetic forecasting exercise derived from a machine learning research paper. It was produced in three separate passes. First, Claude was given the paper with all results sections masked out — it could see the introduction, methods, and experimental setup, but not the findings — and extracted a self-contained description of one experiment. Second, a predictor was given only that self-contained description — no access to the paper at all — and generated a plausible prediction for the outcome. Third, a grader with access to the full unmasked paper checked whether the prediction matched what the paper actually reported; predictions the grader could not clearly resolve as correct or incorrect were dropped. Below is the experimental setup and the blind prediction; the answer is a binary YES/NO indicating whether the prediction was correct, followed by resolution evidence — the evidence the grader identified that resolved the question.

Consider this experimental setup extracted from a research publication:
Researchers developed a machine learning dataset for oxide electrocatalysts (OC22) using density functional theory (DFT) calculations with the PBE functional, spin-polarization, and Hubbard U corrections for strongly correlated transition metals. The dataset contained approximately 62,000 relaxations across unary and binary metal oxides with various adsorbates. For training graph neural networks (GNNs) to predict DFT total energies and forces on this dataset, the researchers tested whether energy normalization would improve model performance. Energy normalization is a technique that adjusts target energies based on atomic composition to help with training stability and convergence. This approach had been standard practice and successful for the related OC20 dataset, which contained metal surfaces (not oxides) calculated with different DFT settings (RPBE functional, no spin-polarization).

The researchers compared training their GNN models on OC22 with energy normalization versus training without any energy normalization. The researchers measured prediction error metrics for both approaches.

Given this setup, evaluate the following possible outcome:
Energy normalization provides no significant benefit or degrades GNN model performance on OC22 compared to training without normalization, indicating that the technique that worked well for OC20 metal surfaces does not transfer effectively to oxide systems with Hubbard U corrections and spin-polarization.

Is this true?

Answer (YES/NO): YES